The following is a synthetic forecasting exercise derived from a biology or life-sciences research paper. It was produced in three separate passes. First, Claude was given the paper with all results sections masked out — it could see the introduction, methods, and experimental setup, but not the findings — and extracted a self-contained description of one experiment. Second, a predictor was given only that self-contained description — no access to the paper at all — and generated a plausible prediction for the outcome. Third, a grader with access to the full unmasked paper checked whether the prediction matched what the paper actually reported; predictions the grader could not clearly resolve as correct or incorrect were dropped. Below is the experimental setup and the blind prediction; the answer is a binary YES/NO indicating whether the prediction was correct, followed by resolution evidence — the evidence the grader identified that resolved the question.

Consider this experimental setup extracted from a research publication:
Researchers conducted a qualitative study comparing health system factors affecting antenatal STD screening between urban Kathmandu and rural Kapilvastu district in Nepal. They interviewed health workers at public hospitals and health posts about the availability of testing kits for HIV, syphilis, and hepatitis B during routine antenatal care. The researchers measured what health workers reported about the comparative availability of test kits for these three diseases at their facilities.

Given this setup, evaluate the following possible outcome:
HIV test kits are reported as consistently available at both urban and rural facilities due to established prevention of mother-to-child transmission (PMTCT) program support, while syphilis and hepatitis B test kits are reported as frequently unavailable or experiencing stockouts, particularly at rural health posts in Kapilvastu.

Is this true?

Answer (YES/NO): YES